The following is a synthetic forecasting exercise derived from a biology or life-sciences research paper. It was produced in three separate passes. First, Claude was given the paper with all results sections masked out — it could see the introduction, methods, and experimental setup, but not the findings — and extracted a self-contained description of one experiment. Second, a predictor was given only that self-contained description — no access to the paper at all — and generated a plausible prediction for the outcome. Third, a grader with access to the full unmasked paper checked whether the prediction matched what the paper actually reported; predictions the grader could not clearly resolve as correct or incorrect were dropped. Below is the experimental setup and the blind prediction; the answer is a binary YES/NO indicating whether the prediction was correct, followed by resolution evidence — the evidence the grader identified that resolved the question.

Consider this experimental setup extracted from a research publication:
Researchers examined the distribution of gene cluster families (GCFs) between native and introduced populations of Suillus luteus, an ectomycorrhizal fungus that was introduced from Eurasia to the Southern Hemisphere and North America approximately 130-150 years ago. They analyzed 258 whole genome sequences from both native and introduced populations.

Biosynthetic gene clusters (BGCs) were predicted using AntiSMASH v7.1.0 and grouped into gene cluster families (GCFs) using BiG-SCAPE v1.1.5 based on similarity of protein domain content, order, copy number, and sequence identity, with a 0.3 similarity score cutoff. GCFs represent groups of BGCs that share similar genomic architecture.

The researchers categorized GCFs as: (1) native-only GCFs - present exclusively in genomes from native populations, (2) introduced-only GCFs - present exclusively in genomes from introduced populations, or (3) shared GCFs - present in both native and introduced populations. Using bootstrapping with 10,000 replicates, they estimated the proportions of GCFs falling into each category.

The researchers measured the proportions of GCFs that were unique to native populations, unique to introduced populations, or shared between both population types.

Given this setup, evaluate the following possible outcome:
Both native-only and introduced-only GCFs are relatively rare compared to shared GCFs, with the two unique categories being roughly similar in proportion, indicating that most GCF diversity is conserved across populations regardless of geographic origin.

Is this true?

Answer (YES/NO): YES